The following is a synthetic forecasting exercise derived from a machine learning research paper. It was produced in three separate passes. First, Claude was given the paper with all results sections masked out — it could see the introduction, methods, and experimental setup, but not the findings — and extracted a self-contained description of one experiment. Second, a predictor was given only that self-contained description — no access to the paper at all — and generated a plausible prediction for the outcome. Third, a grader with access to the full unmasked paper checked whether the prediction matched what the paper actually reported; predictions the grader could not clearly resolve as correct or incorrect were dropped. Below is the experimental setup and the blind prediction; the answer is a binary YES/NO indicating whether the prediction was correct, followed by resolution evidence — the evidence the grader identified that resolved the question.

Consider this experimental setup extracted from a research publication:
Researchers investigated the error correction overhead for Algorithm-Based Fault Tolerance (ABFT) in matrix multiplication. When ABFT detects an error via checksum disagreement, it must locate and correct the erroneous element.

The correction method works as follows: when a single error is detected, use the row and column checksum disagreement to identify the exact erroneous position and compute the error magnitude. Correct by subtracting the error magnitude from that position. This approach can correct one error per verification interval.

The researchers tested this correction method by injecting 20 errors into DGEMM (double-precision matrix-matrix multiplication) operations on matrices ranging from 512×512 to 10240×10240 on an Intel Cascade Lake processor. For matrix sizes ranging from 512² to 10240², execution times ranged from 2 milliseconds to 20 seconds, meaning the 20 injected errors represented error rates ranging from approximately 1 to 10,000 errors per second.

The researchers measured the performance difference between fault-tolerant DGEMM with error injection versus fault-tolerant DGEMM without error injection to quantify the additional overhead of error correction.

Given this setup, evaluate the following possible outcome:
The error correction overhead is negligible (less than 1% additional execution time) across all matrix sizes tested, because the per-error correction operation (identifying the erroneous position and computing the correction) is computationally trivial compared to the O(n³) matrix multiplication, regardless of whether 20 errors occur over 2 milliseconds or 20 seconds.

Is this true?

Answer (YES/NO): YES